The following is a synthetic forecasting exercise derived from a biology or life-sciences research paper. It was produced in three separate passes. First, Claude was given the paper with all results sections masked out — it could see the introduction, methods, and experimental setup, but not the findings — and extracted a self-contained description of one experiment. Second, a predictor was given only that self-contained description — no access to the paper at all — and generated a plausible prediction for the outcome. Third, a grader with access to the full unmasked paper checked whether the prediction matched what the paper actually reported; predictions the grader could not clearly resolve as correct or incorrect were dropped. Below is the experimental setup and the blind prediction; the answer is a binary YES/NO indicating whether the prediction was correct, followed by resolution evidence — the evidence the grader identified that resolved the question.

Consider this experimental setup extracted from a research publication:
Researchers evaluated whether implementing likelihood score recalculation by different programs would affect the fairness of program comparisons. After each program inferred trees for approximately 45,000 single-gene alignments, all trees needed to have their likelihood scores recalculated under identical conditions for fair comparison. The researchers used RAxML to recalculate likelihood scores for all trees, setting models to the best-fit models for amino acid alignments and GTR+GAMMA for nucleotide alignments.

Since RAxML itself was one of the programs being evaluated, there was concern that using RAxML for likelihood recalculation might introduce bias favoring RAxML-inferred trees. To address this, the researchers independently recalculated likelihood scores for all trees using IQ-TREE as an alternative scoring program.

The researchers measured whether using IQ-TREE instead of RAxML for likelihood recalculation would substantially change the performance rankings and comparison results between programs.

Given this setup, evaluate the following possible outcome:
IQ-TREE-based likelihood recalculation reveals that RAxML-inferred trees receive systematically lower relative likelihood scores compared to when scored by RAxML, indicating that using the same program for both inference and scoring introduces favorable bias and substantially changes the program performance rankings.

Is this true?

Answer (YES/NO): NO